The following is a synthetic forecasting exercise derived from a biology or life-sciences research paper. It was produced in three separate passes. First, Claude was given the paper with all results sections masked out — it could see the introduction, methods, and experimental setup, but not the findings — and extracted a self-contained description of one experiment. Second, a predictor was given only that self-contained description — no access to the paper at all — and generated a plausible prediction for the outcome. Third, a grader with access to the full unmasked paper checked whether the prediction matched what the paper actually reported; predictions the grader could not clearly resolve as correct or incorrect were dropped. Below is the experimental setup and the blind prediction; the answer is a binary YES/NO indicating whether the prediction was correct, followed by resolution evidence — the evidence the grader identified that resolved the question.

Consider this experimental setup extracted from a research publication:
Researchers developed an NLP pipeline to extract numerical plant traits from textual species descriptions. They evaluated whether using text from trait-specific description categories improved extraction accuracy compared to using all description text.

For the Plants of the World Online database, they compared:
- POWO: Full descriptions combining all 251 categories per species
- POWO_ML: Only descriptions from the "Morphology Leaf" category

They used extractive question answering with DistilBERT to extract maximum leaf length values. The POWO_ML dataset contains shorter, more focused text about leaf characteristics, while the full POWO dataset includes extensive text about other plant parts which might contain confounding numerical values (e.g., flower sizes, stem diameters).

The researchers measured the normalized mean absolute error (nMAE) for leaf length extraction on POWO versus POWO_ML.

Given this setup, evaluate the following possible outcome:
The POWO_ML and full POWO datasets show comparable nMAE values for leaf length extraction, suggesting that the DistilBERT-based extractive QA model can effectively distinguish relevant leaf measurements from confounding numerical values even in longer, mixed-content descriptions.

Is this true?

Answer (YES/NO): NO